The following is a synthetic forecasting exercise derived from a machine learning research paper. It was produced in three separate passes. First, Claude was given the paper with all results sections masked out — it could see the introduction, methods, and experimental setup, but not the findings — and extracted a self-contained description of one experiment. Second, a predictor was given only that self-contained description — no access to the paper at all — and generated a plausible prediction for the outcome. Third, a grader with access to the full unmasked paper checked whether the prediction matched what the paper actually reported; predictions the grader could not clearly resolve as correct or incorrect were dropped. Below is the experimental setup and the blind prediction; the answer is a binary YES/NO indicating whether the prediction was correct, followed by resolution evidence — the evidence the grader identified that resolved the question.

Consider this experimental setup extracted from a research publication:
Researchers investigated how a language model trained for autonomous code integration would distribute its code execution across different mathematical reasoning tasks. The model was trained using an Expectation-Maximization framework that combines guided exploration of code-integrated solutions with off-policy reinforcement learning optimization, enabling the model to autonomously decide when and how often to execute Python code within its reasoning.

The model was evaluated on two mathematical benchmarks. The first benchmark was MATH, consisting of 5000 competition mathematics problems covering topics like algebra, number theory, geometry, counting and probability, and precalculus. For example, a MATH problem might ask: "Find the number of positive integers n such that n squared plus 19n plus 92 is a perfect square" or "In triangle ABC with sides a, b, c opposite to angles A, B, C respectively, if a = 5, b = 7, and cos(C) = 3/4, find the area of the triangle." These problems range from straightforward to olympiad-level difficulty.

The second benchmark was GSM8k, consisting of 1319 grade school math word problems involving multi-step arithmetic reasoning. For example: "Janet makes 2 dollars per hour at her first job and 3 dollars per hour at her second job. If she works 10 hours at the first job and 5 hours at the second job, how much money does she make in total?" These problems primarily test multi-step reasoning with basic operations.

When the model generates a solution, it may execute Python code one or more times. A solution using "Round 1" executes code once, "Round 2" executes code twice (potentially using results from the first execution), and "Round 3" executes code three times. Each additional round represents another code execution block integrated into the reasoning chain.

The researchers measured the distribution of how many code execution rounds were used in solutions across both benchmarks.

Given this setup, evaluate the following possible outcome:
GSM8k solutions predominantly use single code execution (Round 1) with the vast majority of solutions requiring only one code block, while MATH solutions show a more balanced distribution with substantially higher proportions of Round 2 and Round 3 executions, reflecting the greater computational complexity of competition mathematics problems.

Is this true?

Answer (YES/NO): NO